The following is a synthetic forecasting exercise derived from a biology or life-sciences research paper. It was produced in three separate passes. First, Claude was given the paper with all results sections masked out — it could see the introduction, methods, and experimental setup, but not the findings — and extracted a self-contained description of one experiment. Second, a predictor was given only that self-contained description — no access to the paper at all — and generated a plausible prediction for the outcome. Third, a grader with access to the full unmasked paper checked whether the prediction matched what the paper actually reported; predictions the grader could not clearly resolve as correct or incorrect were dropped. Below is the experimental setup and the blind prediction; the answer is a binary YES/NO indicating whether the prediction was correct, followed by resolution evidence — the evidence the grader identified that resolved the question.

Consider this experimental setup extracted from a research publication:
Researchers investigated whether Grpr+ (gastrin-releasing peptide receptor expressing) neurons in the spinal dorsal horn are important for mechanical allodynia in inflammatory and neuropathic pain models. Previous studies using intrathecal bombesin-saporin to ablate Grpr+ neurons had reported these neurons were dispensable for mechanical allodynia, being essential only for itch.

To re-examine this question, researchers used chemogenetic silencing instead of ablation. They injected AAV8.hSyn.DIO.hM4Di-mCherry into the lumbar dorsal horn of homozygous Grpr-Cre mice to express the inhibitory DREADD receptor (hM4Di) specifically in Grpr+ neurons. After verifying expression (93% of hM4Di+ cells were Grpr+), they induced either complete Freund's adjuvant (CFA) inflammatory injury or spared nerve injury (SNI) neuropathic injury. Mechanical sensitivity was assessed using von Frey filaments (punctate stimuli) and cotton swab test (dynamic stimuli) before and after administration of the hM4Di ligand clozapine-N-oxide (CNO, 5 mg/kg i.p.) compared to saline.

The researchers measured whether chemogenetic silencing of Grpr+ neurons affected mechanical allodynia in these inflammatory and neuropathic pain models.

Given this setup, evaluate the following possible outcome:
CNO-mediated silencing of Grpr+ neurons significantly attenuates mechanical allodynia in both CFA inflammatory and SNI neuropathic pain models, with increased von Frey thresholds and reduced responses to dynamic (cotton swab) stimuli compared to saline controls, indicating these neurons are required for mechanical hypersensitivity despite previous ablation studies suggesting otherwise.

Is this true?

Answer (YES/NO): YES